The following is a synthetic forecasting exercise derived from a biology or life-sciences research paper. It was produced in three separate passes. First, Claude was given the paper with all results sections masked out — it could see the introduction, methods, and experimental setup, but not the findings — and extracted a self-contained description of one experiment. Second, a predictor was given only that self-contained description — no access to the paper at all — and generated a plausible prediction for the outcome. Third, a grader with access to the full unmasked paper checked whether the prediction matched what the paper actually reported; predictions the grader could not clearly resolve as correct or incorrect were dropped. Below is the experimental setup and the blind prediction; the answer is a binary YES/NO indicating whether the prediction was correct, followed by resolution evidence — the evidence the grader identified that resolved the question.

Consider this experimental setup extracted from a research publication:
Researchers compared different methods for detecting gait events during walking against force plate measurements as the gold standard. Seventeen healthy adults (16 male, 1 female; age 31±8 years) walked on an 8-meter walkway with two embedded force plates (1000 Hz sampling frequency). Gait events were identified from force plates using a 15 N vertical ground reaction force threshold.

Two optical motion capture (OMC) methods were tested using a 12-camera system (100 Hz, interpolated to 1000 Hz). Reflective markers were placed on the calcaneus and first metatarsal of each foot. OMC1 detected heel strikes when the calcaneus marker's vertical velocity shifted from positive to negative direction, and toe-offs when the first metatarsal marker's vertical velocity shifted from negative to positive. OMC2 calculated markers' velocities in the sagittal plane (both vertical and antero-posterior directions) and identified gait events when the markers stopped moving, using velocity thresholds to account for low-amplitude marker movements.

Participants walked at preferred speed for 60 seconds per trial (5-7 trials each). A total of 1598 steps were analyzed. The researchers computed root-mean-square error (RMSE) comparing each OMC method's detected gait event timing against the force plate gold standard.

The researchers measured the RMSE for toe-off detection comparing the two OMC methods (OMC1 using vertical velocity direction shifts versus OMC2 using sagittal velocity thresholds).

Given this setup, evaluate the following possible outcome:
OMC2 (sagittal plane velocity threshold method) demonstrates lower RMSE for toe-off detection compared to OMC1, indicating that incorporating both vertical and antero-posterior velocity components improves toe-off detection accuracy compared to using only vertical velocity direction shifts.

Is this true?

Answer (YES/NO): NO